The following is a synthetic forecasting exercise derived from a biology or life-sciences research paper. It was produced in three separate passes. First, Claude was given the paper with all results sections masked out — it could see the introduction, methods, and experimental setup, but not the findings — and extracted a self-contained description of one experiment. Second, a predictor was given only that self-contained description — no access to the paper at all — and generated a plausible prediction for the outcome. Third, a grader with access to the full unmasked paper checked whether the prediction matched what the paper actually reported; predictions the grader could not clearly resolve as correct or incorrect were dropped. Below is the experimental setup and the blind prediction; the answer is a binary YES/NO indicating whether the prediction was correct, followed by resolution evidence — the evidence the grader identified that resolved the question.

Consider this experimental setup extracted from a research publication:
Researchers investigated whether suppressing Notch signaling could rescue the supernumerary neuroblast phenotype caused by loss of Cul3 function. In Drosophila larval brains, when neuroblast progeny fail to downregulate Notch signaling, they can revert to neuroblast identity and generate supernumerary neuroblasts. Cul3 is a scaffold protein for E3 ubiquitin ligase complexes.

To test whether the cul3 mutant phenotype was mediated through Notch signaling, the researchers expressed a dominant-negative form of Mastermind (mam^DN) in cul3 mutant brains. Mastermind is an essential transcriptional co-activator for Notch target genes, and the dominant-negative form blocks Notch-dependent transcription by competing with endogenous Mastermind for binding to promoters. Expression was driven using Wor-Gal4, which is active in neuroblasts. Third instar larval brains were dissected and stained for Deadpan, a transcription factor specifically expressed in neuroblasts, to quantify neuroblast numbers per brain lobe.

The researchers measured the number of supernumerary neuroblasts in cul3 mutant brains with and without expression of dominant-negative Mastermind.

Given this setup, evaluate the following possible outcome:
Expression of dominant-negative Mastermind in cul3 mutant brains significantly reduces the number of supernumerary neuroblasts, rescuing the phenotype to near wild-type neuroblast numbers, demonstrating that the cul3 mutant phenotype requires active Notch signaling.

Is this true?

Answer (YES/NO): YES